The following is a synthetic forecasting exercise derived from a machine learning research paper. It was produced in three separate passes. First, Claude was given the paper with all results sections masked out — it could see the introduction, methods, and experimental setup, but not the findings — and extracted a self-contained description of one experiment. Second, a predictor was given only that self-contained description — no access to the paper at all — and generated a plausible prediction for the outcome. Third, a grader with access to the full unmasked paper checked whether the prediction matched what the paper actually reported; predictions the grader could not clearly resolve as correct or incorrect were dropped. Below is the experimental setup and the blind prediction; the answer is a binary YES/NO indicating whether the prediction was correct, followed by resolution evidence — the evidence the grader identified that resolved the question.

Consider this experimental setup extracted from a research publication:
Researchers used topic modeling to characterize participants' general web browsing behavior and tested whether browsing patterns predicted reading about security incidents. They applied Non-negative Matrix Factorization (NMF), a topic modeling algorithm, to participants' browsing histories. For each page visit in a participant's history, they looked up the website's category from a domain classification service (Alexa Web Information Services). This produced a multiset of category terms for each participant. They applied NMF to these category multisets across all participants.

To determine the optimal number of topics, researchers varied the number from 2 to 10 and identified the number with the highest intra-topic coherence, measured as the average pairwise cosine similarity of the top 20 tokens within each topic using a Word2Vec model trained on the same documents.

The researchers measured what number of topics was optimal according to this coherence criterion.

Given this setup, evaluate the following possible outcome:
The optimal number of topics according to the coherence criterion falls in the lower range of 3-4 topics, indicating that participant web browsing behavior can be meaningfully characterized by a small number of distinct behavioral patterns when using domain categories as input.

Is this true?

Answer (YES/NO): NO